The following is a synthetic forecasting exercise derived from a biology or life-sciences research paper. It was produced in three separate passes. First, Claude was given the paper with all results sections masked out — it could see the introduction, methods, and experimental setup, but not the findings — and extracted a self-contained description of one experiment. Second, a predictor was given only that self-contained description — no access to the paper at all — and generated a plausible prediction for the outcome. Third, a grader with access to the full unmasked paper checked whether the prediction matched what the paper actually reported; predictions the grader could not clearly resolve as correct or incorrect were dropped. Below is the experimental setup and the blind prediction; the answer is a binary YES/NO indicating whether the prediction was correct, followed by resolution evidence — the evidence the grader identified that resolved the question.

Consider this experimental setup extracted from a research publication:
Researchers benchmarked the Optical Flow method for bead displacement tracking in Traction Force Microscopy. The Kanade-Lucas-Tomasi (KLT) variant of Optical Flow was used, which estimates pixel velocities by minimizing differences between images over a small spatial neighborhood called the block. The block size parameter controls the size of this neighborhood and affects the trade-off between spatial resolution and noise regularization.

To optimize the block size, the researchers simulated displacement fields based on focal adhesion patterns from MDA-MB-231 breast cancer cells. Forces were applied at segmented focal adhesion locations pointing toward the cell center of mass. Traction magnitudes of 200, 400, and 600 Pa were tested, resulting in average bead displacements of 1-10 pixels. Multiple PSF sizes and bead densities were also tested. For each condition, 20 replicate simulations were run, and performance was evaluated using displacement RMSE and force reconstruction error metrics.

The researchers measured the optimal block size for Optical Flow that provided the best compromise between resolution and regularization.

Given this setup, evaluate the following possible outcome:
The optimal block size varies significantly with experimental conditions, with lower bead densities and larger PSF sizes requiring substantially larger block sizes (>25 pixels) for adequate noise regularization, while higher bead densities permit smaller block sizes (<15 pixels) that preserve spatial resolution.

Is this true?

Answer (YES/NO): NO